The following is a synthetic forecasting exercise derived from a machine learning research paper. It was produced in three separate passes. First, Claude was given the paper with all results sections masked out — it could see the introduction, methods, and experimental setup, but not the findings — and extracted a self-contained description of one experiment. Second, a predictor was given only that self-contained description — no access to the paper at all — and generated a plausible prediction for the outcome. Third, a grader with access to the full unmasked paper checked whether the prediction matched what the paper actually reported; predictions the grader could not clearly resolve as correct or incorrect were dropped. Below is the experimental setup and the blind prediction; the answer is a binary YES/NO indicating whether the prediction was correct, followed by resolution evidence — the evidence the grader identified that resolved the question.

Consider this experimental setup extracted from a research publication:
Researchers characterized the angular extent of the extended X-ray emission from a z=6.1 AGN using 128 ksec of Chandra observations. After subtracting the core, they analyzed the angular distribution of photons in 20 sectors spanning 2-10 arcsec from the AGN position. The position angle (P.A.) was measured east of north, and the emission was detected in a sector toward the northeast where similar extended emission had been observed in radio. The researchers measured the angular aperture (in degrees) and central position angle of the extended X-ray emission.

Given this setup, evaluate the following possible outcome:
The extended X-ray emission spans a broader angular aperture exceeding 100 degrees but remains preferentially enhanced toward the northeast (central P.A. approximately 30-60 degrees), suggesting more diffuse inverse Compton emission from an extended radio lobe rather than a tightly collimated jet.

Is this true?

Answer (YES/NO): NO